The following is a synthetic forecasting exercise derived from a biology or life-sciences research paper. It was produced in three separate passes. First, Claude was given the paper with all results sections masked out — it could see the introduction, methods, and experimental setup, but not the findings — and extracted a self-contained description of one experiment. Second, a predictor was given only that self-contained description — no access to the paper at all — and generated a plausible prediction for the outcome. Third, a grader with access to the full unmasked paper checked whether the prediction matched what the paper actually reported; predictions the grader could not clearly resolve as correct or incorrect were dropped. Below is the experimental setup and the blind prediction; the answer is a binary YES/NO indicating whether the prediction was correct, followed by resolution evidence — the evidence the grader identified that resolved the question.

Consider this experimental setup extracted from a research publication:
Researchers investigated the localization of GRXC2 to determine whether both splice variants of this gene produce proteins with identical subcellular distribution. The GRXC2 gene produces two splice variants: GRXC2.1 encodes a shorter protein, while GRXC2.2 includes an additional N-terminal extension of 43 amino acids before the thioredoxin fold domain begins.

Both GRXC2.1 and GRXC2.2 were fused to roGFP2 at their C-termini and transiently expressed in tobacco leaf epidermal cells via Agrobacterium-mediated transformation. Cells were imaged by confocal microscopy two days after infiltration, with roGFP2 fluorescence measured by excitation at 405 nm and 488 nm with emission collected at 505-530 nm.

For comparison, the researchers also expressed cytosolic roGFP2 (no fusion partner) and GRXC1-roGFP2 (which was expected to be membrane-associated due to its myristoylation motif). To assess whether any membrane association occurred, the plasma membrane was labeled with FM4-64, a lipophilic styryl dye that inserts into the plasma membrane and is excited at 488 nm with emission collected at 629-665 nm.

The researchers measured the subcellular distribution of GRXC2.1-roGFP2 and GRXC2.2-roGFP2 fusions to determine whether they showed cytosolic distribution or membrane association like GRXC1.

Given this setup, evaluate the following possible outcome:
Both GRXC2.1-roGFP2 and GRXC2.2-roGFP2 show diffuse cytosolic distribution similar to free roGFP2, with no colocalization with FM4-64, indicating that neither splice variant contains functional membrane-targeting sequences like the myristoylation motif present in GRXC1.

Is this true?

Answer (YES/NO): YES